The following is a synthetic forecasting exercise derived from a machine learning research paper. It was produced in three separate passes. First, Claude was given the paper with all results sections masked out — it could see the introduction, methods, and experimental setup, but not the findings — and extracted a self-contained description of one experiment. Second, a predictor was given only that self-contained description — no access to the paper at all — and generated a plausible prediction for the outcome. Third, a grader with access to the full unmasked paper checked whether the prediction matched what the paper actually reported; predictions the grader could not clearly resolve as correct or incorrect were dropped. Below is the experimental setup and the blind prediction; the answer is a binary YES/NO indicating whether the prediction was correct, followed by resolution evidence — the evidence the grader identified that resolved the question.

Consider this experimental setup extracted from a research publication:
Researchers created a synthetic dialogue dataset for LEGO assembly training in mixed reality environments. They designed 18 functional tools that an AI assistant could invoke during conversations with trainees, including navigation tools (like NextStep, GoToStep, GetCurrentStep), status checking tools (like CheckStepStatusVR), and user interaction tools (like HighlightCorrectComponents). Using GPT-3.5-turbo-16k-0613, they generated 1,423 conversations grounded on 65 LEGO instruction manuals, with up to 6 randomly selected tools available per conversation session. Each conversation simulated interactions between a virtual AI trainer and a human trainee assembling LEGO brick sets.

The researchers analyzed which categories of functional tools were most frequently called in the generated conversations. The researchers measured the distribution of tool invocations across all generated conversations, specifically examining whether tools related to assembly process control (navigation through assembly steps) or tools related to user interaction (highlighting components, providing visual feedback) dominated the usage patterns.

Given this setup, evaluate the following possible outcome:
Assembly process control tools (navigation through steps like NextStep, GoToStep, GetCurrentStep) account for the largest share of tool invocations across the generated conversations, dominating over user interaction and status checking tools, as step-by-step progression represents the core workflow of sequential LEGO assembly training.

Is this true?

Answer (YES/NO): YES